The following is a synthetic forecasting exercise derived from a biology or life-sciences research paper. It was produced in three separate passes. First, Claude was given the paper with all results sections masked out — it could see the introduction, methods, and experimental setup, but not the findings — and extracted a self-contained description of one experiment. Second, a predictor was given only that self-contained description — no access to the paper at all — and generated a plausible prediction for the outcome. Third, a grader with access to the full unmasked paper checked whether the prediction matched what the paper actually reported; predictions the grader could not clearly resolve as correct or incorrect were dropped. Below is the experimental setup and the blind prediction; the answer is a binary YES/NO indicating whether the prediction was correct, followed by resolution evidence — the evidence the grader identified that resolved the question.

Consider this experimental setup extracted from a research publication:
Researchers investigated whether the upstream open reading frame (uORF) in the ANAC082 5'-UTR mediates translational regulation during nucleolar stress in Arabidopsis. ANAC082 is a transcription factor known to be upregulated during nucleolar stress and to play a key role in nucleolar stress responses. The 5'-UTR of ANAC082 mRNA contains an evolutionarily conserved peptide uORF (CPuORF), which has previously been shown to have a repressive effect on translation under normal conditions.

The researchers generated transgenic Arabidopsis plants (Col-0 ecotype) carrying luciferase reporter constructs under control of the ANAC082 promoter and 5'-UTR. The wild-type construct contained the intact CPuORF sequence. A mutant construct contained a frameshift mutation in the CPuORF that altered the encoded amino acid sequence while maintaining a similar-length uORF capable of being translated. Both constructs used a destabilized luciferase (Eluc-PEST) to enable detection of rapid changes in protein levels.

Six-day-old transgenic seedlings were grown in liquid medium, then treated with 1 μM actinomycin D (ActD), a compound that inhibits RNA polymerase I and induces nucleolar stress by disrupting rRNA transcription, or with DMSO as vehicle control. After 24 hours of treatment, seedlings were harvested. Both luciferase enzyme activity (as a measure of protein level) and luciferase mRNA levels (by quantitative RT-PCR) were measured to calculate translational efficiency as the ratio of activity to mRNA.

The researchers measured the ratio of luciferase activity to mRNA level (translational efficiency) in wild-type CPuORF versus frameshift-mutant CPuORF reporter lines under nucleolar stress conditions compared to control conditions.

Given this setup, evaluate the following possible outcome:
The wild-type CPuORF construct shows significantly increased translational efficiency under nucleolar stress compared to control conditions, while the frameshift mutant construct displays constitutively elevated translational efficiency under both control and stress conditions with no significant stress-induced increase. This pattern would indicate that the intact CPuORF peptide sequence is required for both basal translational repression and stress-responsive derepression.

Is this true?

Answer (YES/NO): YES